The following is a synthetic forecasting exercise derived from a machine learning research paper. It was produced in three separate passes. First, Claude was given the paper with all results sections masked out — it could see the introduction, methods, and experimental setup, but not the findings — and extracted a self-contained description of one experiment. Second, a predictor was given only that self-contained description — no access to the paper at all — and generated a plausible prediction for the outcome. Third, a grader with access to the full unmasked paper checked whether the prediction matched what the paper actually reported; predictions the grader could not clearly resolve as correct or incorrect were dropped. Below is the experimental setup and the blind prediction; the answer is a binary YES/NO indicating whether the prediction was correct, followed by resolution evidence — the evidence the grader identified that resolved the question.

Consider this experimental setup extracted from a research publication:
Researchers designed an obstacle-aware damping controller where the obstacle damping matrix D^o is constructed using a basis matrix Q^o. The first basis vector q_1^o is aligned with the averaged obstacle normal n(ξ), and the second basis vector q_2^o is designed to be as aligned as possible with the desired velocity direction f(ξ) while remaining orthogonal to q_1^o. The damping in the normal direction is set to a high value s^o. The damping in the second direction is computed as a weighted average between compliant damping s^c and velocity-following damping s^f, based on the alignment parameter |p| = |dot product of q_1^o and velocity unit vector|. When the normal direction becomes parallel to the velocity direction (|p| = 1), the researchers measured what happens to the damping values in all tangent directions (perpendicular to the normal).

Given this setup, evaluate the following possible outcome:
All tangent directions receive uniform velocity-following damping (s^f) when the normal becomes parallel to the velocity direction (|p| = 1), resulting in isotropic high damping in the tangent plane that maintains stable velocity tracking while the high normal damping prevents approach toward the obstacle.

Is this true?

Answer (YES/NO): NO